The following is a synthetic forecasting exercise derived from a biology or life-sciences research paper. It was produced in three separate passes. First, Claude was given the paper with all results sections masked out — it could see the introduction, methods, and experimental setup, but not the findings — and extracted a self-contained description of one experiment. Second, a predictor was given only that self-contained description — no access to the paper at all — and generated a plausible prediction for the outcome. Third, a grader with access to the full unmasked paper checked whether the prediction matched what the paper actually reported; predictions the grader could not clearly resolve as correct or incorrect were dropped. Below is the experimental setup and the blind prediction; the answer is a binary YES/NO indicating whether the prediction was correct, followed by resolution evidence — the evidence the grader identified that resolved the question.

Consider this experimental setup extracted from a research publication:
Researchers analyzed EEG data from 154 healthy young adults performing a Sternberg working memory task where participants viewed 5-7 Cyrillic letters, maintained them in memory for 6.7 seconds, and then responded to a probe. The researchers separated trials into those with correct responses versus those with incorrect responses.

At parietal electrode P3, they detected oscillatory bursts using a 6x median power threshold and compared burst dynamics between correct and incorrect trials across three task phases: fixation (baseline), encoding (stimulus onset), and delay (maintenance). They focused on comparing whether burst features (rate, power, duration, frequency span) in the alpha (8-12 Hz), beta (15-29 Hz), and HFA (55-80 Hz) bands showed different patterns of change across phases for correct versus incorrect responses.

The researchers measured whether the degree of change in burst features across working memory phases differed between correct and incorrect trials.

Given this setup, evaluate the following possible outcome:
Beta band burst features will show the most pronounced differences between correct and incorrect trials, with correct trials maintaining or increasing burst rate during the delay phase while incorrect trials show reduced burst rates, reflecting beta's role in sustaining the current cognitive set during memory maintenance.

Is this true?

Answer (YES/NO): YES